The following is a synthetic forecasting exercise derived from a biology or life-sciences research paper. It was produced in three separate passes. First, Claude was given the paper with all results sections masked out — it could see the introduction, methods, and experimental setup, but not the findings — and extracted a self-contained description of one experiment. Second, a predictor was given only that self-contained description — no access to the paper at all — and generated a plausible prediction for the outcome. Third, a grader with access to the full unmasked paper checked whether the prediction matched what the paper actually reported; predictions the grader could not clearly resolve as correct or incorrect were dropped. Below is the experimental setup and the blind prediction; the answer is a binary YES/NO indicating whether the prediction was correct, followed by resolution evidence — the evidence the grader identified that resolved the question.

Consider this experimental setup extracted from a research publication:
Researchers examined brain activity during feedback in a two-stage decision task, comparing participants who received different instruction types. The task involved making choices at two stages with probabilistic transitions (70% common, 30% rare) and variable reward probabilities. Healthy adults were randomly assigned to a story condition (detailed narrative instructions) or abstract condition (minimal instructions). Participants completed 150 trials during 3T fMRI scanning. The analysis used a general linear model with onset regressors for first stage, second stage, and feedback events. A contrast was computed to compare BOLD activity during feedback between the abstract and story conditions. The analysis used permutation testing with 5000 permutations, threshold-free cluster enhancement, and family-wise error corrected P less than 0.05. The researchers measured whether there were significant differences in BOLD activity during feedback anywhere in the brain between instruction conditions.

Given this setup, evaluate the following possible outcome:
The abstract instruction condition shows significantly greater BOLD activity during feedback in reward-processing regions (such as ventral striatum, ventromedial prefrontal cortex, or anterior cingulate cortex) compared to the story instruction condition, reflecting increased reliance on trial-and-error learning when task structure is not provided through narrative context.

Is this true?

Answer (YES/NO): NO